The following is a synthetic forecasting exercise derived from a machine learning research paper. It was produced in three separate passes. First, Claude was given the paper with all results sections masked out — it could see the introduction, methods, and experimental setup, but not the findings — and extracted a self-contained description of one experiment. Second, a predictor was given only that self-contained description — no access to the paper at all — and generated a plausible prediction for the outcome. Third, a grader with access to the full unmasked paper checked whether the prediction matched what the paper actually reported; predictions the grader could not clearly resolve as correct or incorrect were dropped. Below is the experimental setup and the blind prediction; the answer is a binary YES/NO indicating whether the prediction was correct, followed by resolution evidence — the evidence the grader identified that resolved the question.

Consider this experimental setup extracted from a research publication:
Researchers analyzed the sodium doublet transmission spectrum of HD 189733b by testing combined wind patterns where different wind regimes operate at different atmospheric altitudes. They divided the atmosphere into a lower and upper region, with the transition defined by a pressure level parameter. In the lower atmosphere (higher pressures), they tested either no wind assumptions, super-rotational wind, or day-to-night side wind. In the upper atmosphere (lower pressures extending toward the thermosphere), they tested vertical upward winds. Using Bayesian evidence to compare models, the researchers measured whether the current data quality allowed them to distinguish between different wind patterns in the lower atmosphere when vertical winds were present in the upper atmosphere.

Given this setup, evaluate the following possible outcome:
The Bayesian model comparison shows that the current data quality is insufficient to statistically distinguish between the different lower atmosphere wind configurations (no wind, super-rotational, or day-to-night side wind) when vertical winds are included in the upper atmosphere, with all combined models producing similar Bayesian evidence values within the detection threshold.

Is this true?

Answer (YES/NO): YES